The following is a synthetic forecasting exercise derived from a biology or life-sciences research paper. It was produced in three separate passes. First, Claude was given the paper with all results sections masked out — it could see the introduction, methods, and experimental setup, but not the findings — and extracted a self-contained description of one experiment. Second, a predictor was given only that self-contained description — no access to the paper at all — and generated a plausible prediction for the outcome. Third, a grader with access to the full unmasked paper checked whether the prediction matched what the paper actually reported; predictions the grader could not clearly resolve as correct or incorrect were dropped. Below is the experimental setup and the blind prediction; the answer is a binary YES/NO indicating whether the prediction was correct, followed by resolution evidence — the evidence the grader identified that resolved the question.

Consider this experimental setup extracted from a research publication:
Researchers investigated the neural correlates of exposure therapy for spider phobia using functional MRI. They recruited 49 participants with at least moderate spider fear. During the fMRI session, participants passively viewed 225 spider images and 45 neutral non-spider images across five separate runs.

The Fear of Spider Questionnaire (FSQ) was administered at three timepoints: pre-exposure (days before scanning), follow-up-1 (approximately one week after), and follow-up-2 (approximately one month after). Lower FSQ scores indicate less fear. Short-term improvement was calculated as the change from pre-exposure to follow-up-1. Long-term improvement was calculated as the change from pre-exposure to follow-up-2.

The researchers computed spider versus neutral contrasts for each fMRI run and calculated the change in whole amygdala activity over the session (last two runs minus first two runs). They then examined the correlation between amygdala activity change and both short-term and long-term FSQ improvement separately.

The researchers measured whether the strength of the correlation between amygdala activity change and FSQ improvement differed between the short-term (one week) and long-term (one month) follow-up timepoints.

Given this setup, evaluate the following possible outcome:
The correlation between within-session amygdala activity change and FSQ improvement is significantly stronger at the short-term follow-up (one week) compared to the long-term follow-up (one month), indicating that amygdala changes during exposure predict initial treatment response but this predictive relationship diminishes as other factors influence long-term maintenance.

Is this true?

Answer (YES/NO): NO